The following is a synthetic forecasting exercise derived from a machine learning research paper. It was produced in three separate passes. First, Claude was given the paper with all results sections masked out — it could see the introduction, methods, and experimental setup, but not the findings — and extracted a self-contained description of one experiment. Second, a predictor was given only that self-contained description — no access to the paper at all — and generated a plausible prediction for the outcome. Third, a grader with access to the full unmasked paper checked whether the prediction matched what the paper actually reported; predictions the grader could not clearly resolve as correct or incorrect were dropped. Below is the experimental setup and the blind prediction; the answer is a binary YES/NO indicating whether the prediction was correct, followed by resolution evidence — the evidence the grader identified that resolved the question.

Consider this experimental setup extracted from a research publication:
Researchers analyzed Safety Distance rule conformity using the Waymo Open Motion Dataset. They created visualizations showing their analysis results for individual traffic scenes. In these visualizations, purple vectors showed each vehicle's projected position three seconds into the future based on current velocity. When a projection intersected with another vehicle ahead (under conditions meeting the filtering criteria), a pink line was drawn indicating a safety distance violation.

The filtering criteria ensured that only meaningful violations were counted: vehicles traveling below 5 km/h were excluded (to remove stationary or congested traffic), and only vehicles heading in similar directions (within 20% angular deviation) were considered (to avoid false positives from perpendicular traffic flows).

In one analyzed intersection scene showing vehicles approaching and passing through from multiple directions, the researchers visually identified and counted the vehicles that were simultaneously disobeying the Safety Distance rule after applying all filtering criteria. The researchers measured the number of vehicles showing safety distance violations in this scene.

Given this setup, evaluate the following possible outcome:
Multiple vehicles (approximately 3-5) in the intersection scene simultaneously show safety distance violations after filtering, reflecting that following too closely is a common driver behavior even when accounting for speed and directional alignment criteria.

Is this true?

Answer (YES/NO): YES